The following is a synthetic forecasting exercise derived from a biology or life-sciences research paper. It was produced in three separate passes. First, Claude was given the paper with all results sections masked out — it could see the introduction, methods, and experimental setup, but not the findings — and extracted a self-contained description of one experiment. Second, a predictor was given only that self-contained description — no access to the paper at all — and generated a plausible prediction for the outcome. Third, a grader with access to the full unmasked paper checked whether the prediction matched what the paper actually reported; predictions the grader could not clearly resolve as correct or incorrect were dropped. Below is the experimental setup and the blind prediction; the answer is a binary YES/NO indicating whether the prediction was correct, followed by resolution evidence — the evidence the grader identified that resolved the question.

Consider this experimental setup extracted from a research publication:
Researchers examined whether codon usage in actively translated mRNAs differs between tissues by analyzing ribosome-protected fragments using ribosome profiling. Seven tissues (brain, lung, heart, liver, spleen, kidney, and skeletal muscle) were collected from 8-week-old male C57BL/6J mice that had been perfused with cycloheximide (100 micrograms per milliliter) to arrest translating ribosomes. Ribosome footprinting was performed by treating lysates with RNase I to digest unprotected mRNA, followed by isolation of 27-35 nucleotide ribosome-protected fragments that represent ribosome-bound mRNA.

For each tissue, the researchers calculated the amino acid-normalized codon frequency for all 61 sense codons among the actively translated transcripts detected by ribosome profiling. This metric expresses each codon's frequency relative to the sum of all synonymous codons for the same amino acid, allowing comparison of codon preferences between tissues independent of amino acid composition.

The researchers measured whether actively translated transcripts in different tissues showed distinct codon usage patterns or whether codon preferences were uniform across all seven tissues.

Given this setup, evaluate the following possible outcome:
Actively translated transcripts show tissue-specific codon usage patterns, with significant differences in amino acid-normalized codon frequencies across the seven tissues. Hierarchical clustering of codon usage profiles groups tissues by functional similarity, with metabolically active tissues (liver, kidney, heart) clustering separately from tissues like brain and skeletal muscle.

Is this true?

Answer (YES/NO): NO